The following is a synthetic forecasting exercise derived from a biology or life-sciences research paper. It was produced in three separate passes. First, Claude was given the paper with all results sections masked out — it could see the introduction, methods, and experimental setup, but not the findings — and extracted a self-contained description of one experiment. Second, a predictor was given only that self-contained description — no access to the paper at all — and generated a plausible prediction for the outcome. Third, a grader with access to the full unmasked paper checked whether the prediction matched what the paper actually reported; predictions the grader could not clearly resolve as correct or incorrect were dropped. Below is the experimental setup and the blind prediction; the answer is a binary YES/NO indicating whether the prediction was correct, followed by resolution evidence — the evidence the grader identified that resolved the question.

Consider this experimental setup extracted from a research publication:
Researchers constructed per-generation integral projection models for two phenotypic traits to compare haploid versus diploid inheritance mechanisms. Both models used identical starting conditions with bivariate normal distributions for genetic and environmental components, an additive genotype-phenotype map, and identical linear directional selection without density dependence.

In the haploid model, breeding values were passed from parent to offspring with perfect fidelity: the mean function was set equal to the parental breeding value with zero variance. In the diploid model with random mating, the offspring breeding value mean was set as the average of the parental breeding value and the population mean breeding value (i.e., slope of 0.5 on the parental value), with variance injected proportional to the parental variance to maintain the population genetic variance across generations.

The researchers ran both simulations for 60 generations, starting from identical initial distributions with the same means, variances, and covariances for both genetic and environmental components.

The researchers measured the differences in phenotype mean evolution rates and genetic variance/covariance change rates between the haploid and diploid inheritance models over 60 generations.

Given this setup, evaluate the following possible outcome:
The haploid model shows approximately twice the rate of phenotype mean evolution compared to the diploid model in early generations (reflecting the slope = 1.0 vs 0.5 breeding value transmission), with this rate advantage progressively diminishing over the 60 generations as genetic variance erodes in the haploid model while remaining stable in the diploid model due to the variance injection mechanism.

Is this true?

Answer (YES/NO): NO